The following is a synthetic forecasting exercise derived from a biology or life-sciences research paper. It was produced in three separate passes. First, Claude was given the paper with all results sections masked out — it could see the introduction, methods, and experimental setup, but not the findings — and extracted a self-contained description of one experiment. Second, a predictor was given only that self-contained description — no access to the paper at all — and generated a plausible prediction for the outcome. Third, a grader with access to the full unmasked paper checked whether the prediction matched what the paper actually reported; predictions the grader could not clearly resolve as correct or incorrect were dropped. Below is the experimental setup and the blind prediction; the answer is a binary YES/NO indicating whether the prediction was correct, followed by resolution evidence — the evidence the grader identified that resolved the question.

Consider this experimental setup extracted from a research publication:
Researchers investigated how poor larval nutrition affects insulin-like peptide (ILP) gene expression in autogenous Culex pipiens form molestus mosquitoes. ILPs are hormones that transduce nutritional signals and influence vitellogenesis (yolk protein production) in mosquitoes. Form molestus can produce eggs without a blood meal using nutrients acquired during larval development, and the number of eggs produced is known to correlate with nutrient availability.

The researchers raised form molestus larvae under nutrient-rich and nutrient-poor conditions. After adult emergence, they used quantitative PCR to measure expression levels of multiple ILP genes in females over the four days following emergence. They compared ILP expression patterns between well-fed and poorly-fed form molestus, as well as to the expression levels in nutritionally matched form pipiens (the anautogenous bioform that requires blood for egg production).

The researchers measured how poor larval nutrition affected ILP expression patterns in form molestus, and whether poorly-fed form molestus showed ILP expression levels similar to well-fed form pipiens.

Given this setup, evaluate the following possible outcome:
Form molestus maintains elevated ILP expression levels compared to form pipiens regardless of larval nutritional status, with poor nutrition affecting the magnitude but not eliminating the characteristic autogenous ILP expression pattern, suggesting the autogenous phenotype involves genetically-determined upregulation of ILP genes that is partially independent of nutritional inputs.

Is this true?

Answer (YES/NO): NO